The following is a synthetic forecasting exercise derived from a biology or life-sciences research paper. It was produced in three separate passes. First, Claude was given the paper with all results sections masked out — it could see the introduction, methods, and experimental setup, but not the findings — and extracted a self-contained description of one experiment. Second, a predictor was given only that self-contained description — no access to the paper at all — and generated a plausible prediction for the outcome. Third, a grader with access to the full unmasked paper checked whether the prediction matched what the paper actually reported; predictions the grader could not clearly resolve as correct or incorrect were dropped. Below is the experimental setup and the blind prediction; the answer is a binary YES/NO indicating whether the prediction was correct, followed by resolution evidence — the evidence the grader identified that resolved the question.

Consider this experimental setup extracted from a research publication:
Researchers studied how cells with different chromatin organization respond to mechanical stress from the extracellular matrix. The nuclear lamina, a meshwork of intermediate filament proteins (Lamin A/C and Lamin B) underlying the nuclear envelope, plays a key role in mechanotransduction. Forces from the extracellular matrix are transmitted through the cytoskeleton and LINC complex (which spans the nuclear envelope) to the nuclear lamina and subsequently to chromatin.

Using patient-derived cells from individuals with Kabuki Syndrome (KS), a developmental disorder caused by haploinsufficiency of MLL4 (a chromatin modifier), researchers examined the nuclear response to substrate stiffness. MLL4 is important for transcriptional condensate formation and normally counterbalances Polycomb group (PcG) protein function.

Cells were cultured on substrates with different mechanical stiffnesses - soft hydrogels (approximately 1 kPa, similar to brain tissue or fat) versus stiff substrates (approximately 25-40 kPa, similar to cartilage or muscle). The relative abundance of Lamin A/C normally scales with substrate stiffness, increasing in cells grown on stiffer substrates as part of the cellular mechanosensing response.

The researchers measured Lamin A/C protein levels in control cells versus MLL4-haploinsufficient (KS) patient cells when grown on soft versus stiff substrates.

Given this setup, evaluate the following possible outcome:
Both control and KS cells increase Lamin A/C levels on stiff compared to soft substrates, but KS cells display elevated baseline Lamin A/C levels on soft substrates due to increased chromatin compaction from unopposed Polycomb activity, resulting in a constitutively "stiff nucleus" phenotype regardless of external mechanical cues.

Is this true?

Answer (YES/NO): NO